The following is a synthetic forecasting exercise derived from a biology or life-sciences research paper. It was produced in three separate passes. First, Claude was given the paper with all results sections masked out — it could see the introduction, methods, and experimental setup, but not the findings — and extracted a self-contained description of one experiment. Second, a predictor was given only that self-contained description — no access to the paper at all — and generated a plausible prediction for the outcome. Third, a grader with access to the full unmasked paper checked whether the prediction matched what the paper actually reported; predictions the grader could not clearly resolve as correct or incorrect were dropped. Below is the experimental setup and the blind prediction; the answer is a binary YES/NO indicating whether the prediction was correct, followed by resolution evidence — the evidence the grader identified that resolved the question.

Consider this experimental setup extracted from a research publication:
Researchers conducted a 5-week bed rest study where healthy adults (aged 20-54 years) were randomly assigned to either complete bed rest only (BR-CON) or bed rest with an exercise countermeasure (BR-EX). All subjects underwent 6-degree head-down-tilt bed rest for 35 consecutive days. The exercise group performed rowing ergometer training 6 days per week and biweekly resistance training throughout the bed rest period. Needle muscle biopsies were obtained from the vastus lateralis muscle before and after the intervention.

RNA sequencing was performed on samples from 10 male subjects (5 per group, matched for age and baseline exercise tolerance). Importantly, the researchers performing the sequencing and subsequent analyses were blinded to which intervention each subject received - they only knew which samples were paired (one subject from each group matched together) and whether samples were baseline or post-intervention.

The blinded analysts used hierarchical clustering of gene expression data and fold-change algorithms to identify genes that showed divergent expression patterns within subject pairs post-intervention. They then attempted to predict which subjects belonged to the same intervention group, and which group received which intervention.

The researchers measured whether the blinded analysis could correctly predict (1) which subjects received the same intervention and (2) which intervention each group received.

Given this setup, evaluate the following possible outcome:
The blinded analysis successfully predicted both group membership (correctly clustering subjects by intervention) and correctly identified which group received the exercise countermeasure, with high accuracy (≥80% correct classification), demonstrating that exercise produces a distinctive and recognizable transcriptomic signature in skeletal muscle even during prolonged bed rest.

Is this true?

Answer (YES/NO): NO